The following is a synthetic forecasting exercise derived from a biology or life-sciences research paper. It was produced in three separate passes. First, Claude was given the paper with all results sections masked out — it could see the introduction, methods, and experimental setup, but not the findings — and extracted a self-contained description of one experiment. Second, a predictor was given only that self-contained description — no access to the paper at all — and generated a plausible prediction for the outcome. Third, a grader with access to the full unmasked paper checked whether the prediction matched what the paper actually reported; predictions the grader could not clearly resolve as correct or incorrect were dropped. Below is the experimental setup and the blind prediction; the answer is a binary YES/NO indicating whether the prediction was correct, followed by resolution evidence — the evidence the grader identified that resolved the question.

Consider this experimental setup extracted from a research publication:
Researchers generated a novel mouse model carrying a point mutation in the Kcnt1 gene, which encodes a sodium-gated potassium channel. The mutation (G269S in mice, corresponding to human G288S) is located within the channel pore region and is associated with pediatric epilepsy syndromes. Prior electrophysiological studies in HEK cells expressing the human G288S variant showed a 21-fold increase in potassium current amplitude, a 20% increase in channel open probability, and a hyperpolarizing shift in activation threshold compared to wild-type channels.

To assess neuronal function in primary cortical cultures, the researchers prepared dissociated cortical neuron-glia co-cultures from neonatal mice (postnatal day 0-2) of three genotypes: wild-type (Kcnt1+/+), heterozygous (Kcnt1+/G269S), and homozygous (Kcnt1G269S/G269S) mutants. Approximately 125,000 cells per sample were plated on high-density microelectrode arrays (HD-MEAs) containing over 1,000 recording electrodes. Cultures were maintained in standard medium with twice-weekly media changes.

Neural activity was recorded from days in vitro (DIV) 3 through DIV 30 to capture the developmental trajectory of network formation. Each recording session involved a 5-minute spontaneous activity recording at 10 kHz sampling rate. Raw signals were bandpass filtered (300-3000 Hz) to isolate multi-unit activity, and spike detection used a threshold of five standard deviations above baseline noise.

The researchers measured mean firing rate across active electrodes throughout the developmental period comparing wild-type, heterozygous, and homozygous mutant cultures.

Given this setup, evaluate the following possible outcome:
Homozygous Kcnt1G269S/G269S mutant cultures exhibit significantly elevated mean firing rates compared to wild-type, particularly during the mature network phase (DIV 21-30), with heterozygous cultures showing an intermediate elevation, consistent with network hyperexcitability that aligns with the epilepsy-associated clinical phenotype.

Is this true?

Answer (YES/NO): NO